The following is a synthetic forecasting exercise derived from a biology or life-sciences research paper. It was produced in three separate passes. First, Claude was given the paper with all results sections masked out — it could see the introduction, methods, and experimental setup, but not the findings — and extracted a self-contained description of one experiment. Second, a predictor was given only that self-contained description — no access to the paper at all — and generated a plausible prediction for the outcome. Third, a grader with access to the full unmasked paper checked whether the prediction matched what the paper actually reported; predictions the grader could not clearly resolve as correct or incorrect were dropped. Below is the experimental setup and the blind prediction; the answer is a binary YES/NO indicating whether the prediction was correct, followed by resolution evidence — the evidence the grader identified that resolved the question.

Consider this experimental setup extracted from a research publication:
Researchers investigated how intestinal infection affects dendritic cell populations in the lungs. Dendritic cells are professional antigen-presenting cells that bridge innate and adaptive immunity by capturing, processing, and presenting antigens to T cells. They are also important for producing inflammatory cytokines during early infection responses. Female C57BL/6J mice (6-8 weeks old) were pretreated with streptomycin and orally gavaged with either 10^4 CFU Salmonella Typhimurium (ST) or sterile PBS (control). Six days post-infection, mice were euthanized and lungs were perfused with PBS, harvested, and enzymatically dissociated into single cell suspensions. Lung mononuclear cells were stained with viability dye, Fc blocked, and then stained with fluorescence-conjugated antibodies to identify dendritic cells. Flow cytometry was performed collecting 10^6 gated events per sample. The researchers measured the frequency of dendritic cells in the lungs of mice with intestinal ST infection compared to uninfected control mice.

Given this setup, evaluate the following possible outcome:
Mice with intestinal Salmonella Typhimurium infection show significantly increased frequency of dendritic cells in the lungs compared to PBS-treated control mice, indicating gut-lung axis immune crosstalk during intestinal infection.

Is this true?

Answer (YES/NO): NO